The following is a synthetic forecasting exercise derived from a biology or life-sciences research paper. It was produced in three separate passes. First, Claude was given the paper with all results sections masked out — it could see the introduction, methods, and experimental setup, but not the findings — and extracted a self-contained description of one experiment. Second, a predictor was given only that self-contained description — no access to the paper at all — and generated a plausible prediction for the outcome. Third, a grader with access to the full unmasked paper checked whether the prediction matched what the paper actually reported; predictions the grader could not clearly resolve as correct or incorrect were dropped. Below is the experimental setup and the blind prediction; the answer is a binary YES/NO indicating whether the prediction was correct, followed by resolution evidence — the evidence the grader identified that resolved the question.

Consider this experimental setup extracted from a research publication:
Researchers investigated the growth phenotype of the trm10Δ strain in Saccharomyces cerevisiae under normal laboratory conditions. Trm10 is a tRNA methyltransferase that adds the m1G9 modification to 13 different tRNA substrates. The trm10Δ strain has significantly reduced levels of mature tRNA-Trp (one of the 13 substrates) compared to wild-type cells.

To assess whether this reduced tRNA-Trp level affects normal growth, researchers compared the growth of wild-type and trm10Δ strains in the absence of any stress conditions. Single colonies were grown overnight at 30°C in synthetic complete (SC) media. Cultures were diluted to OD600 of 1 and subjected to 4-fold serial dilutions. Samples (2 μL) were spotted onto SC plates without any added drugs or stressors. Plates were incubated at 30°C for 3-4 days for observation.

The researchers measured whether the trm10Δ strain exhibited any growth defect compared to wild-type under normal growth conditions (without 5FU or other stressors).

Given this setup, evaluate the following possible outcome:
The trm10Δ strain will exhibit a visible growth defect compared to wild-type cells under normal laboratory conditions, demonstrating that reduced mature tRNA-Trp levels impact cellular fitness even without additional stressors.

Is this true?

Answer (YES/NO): NO